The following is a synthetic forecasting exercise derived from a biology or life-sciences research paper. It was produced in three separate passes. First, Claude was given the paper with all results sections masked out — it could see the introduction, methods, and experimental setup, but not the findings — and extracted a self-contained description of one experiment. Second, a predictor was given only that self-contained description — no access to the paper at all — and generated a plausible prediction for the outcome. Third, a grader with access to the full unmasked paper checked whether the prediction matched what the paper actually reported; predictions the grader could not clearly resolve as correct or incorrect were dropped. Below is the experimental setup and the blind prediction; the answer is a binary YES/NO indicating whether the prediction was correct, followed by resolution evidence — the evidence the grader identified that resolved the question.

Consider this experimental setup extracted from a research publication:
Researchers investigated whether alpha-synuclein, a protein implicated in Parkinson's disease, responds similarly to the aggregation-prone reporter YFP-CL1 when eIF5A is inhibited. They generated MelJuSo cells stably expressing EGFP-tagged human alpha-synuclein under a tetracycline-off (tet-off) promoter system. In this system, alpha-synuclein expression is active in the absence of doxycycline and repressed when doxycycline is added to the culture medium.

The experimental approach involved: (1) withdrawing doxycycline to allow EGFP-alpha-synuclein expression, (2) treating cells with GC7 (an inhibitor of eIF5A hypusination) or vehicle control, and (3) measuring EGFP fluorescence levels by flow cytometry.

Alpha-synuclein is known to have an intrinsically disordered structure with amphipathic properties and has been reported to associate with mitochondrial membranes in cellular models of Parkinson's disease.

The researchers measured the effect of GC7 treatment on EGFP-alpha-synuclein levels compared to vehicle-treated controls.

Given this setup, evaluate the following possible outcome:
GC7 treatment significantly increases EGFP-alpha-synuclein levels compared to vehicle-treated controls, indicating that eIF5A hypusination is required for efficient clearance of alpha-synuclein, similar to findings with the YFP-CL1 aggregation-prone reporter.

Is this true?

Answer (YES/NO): NO